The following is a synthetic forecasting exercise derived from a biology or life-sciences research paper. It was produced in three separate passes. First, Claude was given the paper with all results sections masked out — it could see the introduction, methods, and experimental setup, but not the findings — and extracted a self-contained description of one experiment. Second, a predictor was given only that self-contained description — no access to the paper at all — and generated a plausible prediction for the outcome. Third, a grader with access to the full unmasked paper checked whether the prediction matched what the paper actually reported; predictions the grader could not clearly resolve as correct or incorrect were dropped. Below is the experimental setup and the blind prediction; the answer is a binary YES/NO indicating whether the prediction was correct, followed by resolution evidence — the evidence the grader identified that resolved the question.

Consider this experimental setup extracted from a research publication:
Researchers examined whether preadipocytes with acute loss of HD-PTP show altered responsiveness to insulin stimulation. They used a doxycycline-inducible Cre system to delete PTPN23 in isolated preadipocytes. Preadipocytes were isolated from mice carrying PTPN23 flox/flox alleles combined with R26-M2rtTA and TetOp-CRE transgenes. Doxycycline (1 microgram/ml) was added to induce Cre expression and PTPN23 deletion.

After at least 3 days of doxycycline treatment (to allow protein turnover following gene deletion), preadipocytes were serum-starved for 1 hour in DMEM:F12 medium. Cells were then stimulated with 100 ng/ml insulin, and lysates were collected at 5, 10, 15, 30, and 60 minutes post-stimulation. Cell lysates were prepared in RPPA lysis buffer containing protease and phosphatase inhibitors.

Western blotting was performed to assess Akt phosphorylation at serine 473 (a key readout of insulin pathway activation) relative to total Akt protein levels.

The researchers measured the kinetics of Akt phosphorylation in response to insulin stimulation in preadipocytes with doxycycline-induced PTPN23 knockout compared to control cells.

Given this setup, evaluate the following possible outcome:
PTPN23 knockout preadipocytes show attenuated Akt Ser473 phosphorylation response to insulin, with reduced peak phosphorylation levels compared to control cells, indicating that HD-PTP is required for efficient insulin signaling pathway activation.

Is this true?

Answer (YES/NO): YES